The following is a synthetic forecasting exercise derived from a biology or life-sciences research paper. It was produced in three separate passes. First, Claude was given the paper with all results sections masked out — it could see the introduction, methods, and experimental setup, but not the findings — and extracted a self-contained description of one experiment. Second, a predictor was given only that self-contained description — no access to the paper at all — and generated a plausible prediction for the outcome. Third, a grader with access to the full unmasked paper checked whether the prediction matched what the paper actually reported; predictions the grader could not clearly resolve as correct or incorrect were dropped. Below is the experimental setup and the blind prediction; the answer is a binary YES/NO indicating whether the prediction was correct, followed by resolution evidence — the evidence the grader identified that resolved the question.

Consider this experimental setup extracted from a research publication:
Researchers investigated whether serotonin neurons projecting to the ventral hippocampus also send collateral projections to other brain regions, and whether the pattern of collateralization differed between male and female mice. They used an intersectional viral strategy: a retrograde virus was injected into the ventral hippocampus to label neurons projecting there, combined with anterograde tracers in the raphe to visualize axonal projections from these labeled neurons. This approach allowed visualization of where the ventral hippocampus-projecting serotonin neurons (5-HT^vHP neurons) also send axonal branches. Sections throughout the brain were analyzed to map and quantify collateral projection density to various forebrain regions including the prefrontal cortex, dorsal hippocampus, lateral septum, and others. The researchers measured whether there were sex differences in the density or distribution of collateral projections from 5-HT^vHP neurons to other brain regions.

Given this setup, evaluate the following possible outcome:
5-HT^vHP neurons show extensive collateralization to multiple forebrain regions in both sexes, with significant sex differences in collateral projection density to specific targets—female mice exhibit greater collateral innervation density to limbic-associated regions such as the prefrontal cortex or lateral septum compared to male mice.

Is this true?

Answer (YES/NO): NO